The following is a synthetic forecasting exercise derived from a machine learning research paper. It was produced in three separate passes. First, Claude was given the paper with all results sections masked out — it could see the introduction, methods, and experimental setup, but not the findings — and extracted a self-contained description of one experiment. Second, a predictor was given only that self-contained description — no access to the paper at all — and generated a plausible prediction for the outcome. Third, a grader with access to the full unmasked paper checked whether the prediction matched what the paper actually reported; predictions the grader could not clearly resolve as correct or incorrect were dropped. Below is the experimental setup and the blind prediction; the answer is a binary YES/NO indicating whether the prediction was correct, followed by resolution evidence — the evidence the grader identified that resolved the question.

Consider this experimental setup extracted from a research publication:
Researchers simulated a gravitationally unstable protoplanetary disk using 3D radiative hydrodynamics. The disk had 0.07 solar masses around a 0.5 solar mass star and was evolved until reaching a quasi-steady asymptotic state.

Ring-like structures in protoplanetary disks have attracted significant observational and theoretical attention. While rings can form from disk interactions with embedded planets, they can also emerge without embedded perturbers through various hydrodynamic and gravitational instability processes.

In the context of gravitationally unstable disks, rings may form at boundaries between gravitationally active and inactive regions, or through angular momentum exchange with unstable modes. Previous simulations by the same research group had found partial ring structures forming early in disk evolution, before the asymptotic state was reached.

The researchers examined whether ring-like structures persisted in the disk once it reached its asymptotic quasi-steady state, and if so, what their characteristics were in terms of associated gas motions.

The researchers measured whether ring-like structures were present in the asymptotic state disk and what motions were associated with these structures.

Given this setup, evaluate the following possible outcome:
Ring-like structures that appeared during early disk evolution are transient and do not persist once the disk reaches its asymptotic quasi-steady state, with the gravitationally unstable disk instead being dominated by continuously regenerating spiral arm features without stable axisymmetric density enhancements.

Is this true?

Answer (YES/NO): NO